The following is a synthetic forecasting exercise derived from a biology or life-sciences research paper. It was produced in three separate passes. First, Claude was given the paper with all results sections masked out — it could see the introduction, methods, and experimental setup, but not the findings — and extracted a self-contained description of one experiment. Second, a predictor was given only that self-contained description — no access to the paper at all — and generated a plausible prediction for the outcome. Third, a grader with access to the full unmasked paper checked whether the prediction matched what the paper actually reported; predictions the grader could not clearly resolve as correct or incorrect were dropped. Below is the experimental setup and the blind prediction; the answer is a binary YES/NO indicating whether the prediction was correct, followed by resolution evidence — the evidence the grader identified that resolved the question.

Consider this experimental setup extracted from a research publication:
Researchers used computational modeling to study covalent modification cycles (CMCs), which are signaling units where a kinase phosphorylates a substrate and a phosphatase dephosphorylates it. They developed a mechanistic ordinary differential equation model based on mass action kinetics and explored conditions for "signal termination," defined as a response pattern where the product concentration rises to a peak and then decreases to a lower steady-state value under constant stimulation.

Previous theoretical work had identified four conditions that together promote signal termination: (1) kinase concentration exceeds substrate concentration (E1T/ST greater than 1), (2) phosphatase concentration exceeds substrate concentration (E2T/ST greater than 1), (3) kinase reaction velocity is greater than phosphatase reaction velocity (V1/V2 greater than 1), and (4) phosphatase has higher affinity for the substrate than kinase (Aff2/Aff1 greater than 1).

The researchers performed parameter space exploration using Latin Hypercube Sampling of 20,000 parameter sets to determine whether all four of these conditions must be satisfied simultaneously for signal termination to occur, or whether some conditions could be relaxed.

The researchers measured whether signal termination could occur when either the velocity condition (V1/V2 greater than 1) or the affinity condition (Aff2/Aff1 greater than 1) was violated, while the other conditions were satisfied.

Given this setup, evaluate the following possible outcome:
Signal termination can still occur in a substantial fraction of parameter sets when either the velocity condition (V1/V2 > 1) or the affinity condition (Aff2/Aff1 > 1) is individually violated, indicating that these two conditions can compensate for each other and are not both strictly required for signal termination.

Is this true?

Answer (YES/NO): YES